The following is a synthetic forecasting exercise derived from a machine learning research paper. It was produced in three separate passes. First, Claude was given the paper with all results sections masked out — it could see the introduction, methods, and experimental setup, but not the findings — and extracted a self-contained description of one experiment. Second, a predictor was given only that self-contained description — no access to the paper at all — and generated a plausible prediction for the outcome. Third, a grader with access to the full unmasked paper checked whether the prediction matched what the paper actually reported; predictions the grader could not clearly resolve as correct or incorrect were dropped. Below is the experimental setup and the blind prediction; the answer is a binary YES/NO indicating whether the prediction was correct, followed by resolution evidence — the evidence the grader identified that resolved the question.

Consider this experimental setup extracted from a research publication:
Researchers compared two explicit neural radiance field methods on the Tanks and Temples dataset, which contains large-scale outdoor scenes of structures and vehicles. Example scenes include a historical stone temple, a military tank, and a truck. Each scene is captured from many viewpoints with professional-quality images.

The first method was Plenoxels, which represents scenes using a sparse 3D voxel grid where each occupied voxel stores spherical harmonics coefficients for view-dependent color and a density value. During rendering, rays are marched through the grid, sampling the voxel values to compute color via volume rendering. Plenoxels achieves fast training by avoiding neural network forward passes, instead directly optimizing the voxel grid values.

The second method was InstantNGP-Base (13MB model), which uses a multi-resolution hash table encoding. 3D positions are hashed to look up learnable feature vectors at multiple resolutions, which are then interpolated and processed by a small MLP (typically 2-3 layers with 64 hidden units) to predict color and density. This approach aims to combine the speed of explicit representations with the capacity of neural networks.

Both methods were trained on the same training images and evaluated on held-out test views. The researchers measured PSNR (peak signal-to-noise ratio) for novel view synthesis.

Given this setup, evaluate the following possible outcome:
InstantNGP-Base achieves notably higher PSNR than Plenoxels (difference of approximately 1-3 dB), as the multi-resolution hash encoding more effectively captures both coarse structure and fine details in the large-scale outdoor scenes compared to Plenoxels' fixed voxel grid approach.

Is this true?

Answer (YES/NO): NO